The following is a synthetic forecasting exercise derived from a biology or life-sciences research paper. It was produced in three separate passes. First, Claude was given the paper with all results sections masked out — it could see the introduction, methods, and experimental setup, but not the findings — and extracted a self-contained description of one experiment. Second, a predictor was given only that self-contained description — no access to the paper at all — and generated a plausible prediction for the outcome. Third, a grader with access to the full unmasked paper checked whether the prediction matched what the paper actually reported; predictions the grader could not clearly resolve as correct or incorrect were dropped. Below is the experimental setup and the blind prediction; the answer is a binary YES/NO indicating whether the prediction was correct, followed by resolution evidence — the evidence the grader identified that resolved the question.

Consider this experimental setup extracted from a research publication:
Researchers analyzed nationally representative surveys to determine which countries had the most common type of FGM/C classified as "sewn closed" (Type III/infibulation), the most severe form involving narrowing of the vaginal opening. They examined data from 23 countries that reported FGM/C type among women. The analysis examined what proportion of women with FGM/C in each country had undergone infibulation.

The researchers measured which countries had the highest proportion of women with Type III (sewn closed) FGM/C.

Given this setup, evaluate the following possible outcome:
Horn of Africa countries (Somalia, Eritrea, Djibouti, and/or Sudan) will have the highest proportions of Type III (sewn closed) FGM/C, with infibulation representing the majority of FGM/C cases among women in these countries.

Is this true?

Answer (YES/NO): NO